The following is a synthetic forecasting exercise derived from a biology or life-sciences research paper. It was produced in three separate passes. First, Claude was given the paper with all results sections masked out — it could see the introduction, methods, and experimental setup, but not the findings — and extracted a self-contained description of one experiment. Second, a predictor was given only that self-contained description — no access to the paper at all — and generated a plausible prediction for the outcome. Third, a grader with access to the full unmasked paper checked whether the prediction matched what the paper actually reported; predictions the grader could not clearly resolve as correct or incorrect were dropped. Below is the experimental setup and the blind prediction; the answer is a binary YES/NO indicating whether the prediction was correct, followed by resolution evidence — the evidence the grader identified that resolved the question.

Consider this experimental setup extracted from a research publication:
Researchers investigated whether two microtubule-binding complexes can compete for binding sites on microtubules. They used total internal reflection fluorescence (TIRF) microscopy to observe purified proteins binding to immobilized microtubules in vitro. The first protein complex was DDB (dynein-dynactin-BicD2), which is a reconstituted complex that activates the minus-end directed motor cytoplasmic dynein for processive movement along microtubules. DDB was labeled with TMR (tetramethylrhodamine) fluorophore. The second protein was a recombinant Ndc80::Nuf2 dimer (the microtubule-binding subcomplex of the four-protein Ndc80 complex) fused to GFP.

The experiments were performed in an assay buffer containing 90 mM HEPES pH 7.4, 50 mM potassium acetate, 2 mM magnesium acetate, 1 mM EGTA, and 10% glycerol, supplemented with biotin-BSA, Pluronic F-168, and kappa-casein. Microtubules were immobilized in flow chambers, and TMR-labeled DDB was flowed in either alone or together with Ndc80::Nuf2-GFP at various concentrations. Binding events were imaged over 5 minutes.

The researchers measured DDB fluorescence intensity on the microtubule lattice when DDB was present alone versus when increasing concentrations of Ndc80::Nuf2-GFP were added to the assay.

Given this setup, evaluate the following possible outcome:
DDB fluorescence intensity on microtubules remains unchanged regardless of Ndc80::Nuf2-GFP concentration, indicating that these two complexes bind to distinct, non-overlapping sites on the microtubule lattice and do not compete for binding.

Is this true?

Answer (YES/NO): NO